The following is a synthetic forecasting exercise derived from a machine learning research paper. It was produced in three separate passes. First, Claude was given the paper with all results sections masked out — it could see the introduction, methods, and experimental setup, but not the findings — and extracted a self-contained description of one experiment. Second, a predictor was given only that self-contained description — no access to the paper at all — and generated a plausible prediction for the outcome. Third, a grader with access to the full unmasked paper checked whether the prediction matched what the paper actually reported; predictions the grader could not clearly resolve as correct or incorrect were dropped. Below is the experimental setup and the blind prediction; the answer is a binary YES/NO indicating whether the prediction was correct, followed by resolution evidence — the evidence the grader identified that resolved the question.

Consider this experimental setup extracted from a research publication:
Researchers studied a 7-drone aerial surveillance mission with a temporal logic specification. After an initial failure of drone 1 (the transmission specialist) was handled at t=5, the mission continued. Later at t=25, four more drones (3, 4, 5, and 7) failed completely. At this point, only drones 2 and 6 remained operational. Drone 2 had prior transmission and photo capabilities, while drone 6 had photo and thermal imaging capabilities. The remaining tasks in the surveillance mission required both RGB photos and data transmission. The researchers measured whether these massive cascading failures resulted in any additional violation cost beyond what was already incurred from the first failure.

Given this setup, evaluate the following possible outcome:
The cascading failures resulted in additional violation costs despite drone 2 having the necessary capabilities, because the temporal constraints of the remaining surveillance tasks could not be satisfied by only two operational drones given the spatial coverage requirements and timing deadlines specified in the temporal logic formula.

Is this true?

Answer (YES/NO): NO